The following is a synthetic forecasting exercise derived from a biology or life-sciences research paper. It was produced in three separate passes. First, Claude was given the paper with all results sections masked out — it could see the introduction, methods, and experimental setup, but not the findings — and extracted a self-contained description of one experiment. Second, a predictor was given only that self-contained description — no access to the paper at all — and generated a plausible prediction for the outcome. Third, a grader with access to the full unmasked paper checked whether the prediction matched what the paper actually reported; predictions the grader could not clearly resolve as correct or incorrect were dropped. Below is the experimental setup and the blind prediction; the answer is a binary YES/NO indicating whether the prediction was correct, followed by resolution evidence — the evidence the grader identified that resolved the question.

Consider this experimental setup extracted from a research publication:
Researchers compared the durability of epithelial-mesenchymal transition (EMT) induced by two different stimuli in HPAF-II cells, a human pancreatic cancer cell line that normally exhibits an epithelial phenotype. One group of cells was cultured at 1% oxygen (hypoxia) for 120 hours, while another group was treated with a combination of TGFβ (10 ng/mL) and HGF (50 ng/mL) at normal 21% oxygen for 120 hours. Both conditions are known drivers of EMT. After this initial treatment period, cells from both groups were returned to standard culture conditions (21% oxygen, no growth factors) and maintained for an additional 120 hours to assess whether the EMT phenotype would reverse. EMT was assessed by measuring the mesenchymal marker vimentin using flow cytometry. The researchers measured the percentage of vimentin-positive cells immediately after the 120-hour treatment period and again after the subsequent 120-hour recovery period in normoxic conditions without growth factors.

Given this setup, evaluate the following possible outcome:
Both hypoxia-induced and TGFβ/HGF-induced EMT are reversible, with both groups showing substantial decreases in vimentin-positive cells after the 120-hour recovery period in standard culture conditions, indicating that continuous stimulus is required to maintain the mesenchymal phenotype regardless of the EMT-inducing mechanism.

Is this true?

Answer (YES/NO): NO